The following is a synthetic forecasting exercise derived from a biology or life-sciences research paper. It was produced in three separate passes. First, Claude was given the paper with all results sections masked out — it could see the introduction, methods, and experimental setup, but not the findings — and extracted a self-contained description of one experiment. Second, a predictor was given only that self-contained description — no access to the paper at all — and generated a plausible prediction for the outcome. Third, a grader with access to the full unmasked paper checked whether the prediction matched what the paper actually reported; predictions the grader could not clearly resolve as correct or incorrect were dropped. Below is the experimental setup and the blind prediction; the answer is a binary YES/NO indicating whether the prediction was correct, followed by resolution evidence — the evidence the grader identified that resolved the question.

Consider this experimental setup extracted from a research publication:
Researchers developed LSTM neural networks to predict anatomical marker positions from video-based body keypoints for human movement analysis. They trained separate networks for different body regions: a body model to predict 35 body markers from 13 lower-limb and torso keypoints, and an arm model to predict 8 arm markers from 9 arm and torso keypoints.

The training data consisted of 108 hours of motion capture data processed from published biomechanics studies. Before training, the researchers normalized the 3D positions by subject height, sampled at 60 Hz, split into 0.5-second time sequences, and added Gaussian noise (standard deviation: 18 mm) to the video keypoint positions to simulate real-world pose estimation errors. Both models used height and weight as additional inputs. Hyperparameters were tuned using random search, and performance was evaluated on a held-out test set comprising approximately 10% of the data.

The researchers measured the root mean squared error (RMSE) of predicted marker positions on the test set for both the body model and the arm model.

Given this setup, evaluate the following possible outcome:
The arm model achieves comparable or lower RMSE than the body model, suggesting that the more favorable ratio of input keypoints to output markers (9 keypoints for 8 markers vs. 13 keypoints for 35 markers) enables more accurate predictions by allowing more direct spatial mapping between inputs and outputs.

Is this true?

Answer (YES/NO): NO